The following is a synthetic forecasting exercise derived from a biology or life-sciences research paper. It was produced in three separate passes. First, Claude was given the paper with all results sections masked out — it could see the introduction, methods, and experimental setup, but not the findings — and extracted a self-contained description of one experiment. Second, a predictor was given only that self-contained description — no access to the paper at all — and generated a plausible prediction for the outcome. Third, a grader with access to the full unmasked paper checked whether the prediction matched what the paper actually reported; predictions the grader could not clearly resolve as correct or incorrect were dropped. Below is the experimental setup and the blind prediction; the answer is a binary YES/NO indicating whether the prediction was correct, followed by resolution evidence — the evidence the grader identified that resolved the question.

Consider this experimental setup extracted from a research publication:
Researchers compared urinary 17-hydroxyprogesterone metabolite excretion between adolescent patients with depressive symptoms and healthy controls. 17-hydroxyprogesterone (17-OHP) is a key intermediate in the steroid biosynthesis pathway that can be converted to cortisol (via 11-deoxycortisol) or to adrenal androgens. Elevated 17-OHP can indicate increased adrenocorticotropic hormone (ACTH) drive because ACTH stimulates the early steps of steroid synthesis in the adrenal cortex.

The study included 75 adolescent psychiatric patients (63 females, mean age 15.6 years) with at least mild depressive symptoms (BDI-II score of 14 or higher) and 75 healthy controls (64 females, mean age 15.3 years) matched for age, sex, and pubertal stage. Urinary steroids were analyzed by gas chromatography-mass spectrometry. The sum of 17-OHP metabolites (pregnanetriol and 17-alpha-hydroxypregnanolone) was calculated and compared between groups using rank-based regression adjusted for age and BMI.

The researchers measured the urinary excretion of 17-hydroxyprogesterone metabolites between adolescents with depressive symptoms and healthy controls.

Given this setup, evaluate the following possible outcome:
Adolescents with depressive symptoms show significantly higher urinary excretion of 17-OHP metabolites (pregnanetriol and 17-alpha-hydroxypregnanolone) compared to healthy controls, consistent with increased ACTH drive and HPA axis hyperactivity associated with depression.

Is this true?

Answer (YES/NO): YES